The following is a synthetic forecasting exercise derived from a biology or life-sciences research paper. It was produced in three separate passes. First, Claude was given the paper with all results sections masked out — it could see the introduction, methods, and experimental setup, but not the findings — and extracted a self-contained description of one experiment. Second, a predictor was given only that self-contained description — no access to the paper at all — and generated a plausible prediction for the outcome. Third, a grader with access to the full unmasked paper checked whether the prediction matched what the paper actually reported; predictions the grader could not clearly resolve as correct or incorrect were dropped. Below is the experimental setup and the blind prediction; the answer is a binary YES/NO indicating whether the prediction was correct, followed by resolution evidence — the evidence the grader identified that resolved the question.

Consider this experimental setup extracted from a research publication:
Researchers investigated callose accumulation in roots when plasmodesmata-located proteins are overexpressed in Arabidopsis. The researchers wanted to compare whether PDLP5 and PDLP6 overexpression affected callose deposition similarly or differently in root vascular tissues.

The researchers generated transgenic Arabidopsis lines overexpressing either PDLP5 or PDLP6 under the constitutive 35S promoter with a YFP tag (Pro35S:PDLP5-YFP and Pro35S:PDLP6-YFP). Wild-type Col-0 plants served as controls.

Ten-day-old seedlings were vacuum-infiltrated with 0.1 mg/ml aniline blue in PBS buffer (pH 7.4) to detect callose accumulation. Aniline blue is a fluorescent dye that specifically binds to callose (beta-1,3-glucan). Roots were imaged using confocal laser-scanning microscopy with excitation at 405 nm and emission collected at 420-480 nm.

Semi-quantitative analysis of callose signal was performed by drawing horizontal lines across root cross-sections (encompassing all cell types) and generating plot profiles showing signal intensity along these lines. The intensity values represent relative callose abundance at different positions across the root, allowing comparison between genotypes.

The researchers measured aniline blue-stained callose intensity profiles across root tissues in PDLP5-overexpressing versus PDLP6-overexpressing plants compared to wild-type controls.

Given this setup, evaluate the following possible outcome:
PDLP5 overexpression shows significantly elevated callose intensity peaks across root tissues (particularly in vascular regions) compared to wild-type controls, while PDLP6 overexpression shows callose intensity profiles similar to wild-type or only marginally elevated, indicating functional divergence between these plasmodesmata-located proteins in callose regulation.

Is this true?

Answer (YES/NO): NO